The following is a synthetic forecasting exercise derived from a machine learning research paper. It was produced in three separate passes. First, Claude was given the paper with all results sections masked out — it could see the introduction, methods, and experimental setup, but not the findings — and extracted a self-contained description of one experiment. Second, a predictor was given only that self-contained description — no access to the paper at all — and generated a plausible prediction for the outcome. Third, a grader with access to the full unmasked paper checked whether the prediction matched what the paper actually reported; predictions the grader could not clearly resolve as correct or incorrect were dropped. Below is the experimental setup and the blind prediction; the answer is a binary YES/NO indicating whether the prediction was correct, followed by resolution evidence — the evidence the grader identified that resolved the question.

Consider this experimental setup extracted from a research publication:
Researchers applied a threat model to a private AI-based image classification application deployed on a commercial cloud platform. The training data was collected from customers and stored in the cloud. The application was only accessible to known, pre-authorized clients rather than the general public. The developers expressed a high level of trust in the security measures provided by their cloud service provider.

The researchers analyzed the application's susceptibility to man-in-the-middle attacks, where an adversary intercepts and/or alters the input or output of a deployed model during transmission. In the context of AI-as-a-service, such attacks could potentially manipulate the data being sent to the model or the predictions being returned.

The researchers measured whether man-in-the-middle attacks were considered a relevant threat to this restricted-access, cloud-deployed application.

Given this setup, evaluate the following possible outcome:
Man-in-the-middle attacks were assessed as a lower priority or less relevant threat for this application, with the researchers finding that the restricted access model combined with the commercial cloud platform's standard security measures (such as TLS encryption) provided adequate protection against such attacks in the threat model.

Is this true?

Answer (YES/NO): NO